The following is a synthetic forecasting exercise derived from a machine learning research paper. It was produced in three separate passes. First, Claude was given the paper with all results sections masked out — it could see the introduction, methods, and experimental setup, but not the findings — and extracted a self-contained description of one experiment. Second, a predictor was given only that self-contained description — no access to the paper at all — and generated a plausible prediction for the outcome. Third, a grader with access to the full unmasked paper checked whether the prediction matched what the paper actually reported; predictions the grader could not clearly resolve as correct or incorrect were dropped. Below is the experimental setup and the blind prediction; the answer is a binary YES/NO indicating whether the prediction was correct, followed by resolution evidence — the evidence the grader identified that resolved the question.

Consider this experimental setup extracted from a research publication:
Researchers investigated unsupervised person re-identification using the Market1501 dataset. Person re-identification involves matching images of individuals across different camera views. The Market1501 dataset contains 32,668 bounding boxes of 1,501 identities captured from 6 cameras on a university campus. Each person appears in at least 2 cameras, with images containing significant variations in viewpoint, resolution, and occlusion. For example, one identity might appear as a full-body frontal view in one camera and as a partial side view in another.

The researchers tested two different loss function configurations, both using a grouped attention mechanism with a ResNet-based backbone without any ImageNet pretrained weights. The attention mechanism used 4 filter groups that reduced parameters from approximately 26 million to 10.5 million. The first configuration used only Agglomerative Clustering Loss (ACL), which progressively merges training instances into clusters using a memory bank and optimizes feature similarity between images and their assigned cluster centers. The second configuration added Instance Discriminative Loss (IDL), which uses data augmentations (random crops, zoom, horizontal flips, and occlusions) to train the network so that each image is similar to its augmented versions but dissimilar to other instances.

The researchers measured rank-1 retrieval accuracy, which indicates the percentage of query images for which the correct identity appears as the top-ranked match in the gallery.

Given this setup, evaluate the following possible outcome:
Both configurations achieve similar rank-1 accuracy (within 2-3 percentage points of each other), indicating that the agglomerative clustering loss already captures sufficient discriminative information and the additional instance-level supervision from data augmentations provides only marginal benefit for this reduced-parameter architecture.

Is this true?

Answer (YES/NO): NO